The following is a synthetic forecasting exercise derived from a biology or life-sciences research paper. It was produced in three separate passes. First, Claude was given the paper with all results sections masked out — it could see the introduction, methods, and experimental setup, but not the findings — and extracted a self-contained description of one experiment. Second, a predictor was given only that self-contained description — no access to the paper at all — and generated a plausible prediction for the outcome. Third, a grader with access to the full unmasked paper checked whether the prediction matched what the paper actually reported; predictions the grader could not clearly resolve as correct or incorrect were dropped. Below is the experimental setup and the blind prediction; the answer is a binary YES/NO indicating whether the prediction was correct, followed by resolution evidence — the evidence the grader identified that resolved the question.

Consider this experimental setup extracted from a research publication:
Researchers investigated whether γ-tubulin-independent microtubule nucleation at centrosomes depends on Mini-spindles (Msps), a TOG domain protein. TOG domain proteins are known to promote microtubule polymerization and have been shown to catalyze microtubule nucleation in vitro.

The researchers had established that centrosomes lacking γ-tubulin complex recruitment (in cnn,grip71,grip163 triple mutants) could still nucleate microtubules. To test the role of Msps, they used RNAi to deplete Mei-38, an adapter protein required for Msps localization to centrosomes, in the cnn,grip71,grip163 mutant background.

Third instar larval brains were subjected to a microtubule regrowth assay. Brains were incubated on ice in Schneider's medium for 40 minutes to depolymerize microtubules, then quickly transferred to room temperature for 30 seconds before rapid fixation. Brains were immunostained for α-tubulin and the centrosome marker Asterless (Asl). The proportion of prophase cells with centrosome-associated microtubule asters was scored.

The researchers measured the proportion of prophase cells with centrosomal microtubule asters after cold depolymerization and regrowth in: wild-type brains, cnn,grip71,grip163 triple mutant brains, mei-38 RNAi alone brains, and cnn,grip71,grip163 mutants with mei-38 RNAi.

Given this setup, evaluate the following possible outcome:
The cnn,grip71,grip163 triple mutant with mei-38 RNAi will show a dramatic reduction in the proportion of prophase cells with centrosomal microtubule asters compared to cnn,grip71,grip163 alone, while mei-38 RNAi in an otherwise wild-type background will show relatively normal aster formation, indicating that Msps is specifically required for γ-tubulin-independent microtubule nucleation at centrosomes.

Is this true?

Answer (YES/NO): NO